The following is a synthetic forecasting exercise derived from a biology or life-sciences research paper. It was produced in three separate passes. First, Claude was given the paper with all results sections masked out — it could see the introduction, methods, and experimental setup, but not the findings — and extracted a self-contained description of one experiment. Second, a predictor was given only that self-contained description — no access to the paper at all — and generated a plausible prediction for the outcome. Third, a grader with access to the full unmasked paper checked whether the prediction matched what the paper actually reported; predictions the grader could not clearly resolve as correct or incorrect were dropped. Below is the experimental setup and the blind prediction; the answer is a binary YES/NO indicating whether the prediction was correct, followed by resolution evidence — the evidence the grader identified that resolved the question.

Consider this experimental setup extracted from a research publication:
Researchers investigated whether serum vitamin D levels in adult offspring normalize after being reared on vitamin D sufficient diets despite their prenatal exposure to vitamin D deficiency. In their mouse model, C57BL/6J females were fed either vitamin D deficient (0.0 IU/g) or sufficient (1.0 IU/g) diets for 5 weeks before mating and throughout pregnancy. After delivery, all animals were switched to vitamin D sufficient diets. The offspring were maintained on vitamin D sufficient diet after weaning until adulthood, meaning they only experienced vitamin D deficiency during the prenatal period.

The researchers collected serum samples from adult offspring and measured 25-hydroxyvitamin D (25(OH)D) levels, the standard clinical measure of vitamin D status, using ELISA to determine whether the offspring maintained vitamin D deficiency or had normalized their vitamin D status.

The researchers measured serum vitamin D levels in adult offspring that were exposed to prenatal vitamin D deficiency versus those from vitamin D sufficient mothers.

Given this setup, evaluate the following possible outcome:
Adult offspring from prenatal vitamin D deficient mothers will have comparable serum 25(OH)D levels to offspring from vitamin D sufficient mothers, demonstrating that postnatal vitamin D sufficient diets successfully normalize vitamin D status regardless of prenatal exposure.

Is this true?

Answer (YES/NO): NO